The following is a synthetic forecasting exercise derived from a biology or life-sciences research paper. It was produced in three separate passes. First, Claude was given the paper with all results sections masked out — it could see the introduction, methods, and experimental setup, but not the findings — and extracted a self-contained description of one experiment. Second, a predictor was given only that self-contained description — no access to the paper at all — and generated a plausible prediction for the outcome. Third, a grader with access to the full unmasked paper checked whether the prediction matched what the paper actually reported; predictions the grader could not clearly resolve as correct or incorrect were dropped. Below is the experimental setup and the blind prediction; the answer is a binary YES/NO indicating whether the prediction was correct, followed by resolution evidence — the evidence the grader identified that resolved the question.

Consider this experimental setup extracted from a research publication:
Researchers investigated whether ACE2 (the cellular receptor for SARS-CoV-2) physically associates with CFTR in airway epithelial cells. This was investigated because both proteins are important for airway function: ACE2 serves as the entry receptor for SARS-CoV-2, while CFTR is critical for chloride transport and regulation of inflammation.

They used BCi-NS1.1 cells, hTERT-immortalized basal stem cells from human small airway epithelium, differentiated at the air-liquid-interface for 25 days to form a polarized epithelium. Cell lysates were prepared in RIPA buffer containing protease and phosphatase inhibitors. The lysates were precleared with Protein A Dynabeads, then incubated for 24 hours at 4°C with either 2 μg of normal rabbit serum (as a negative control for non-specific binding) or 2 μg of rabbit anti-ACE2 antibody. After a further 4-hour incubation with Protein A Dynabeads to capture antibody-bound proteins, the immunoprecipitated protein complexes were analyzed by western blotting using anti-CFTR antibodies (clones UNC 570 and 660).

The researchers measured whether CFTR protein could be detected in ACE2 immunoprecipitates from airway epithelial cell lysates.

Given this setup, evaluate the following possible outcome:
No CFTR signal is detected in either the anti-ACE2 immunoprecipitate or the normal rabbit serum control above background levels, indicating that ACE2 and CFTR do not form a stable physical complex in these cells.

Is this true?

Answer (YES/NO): NO